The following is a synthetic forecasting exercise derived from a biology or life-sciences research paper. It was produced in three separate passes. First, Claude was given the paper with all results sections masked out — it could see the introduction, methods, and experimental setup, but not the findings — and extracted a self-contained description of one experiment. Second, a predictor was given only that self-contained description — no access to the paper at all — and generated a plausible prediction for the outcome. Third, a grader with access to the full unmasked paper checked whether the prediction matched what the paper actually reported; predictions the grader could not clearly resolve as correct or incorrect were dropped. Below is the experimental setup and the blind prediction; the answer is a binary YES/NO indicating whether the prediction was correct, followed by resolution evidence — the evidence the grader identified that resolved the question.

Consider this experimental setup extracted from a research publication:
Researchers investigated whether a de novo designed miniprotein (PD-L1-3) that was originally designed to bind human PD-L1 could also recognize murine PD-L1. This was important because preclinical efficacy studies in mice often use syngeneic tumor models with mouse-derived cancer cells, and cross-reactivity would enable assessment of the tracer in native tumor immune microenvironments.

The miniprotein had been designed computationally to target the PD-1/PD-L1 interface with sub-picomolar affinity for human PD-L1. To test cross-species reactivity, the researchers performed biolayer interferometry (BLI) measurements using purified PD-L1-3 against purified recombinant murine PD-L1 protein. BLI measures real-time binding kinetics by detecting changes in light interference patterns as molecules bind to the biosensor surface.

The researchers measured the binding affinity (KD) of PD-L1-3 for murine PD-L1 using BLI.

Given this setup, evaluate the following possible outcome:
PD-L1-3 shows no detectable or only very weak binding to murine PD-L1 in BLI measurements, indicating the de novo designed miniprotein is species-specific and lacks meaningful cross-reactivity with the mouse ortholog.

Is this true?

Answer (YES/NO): NO